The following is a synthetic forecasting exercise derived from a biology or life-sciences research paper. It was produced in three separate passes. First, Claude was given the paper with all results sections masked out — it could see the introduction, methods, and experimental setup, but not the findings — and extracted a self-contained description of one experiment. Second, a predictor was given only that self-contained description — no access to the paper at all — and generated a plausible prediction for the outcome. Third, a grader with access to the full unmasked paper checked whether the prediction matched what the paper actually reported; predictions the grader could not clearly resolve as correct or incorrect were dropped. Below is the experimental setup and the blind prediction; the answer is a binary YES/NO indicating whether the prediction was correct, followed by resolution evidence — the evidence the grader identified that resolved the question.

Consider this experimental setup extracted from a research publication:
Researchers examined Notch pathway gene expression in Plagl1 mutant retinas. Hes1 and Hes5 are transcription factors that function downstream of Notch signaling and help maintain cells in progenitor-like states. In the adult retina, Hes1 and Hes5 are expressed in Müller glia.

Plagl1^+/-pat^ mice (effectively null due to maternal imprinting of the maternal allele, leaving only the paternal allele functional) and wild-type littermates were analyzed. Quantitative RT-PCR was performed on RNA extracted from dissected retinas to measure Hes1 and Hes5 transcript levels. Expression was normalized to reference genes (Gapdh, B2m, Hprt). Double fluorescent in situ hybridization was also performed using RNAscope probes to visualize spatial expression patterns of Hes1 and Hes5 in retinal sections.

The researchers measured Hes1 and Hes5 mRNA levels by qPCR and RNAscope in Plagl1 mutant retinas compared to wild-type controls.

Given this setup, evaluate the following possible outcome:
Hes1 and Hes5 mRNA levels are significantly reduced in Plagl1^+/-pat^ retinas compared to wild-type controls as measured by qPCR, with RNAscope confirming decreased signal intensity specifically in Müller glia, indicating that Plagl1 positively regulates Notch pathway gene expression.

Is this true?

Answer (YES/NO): NO